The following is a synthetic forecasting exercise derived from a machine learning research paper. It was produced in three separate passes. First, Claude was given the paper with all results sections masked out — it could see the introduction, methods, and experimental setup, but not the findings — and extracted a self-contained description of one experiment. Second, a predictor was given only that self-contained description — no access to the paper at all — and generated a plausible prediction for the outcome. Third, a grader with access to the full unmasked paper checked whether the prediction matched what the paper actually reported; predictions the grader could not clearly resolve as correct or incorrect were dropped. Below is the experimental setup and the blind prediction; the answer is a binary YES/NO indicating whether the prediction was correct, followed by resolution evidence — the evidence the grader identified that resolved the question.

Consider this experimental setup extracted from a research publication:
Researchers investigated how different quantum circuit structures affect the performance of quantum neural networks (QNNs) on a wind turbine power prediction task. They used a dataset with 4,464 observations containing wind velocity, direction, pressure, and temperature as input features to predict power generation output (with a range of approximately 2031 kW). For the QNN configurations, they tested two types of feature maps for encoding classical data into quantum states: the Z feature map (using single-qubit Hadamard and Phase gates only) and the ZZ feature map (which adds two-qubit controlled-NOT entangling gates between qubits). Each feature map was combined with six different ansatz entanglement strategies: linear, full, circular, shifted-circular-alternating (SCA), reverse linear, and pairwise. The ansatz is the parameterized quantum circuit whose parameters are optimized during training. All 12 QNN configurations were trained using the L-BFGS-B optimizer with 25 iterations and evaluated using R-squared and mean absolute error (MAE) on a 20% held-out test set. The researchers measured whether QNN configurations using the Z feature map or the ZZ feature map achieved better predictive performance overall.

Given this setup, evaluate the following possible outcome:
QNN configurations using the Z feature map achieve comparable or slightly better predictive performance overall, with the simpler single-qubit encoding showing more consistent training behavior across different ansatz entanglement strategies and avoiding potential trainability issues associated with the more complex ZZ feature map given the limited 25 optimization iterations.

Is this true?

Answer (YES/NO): NO